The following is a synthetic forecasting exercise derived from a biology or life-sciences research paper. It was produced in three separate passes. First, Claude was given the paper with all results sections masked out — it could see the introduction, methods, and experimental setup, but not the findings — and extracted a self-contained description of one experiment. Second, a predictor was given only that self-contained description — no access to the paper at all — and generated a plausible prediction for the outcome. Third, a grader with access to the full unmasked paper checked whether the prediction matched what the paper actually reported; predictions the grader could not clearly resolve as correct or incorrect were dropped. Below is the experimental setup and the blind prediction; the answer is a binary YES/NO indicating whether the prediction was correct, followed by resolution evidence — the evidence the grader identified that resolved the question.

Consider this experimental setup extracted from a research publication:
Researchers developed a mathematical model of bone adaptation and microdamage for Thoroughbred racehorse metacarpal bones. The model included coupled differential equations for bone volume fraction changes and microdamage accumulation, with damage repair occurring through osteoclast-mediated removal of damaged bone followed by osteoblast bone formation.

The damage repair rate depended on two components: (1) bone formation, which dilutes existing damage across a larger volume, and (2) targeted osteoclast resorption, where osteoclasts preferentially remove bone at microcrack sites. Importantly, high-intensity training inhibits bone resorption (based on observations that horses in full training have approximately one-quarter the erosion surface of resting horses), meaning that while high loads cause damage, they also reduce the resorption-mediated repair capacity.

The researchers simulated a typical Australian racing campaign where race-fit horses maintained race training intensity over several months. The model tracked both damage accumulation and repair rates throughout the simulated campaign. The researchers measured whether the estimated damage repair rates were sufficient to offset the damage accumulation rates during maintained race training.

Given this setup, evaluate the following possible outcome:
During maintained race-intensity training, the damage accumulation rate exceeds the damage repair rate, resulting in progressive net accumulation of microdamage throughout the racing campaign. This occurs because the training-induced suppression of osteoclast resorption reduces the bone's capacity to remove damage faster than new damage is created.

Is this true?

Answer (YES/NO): YES